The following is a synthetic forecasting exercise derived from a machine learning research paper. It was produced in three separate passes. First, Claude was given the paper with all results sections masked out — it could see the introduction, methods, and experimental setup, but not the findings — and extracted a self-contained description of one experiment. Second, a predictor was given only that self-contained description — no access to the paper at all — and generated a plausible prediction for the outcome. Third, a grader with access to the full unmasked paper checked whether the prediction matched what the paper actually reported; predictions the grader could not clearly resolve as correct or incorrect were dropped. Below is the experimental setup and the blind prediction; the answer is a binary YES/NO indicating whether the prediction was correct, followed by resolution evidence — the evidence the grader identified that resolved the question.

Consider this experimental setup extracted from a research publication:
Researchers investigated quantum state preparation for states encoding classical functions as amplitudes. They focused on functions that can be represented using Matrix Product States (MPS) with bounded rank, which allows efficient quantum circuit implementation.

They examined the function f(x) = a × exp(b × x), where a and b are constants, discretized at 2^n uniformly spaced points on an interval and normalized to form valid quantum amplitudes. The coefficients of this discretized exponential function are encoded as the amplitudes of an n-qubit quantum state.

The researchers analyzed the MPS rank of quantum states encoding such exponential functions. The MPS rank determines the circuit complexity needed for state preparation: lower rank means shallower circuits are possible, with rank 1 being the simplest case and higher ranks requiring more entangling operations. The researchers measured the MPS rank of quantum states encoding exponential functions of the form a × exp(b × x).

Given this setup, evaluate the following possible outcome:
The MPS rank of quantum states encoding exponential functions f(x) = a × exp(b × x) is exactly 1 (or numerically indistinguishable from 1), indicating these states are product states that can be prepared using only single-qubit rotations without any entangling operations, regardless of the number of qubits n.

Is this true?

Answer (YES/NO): YES